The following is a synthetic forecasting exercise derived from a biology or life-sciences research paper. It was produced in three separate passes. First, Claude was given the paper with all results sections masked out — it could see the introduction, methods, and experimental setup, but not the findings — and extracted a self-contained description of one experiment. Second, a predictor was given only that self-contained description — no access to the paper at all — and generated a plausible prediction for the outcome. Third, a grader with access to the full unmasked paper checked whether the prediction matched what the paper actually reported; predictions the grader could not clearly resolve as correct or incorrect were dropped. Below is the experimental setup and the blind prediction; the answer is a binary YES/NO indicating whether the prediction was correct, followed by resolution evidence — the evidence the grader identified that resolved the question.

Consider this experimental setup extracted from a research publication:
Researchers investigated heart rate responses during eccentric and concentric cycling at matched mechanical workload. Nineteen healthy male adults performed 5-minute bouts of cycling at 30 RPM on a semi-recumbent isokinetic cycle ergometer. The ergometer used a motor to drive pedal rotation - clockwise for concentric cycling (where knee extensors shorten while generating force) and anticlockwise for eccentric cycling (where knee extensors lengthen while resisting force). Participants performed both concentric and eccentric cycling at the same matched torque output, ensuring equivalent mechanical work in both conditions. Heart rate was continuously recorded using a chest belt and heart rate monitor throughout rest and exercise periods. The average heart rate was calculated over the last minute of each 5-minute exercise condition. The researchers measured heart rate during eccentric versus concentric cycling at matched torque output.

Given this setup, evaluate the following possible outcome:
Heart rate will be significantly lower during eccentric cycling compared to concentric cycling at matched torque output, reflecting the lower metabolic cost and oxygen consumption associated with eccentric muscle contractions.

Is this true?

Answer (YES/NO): YES